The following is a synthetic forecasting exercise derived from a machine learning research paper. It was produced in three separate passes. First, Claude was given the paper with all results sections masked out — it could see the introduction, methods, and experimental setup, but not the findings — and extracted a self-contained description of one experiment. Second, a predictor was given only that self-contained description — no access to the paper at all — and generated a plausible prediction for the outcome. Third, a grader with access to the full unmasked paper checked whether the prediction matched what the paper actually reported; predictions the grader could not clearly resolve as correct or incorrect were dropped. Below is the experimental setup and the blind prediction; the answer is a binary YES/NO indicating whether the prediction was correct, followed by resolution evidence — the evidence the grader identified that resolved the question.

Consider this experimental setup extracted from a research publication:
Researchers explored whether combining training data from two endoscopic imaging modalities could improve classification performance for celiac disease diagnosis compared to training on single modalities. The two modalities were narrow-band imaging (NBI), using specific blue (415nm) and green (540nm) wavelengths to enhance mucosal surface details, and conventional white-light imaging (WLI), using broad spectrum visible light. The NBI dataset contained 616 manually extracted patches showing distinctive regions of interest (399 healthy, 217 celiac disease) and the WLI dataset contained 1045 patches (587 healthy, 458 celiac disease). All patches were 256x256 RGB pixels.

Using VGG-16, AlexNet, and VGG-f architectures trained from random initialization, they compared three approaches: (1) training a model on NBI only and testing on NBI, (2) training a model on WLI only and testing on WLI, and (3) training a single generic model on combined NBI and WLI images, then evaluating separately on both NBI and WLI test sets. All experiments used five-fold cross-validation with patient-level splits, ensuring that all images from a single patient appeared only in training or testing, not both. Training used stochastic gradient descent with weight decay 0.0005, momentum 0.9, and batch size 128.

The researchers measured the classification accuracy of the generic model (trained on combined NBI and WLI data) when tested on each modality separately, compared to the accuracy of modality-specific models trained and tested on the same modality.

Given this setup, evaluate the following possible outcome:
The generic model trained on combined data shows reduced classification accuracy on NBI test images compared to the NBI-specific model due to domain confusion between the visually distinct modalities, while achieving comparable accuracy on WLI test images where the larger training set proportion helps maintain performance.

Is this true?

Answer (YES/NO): YES